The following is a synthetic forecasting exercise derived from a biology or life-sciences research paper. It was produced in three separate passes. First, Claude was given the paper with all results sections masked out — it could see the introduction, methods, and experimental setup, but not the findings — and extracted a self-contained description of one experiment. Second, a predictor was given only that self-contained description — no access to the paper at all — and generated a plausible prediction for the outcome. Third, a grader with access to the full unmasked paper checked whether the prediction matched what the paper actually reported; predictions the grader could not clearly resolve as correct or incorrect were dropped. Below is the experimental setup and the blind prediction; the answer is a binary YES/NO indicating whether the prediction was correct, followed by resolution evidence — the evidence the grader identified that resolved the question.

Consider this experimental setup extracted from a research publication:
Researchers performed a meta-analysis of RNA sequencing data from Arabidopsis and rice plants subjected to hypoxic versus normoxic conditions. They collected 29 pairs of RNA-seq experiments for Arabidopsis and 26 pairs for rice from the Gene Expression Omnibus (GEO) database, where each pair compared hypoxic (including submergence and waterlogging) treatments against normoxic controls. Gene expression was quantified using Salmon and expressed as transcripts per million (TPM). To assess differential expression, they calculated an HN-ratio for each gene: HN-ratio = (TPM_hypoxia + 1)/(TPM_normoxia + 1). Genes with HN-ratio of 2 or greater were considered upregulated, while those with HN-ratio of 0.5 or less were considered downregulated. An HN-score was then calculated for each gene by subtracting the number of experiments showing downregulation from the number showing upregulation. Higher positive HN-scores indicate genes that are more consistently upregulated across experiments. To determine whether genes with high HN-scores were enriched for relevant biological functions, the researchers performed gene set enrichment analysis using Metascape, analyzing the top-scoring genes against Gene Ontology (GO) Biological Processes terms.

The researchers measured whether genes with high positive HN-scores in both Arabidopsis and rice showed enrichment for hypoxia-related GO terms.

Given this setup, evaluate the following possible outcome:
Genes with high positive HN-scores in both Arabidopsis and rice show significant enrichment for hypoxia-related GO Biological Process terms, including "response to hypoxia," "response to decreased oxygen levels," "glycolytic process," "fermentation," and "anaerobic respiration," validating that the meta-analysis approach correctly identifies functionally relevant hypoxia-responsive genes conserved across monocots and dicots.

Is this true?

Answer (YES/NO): NO